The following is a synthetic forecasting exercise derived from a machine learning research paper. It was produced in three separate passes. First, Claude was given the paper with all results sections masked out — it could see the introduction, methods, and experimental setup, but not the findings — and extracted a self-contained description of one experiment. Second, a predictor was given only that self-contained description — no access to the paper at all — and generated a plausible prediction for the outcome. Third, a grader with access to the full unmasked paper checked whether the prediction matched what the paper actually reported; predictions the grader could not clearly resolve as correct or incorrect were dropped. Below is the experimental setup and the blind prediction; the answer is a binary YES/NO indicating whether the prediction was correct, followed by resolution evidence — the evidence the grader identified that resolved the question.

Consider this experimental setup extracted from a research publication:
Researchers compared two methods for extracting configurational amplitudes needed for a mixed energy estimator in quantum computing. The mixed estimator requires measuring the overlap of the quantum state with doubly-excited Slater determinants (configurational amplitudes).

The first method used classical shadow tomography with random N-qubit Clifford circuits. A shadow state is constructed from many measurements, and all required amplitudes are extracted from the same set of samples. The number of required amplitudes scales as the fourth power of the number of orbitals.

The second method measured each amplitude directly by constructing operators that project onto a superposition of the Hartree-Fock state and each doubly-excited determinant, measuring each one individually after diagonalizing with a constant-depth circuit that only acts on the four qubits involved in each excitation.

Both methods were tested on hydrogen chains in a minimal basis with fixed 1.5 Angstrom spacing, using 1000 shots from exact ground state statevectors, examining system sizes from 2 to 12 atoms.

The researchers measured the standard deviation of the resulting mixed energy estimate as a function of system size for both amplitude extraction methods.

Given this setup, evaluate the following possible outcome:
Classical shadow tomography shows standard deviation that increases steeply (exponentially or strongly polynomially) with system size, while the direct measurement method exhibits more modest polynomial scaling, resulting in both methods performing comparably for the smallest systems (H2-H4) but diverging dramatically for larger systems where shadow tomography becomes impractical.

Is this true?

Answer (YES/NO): NO